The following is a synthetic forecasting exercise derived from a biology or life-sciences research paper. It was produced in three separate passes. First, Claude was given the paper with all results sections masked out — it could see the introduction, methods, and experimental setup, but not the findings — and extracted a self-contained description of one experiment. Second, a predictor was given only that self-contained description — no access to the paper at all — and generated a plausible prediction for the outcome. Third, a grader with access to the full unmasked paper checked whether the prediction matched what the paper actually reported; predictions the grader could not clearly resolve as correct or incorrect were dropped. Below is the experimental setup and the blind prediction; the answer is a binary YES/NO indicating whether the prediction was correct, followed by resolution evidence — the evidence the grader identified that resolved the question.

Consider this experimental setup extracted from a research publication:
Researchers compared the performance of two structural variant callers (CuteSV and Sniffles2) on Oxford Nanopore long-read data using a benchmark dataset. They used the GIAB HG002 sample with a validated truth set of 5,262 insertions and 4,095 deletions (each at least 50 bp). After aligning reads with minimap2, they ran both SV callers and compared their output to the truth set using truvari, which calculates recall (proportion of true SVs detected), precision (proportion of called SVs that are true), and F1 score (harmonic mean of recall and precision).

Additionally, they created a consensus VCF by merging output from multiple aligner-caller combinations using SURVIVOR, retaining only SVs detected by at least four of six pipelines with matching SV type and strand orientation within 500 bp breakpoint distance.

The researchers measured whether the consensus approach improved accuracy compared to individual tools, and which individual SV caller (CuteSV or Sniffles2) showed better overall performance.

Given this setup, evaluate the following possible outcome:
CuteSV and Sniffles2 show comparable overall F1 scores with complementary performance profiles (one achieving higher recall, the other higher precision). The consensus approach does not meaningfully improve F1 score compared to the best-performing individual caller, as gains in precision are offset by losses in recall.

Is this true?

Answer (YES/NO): NO